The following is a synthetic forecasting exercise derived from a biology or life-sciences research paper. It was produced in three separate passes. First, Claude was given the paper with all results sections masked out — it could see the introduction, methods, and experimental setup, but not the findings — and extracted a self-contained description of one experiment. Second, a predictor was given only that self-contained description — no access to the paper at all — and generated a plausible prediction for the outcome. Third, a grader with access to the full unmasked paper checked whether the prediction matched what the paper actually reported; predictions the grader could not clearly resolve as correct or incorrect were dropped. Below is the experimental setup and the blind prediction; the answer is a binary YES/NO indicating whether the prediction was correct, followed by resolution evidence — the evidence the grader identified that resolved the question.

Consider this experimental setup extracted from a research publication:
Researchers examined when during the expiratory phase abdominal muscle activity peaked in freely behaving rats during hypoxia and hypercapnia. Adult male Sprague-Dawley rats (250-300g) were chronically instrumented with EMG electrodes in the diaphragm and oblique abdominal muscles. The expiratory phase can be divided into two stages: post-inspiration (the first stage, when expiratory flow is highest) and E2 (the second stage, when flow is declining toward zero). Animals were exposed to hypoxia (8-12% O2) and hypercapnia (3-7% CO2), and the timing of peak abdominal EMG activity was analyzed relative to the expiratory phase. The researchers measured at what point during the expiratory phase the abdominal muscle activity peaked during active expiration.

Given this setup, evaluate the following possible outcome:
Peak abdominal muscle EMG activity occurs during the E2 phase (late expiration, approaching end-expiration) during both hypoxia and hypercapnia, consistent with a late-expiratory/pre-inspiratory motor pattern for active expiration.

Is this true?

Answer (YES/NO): YES